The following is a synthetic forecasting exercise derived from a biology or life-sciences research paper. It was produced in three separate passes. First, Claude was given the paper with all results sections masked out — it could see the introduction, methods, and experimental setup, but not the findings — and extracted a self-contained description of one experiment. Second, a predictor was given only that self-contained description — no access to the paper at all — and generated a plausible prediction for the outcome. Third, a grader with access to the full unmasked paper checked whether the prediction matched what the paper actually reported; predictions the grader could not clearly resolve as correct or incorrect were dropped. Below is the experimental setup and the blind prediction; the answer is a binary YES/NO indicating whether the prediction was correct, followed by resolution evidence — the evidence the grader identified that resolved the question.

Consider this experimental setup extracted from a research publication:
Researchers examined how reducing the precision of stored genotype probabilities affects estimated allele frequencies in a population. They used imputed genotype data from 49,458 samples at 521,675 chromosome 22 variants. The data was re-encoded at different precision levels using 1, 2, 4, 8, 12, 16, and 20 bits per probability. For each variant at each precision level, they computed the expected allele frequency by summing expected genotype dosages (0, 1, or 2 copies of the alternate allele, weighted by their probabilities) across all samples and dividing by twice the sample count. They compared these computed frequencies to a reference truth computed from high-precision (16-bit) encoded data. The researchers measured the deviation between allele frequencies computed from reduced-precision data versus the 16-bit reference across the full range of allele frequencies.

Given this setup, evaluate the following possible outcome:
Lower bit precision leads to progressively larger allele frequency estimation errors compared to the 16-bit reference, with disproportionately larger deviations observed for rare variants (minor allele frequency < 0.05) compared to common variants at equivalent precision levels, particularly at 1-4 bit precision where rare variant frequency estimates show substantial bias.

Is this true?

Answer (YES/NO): YES